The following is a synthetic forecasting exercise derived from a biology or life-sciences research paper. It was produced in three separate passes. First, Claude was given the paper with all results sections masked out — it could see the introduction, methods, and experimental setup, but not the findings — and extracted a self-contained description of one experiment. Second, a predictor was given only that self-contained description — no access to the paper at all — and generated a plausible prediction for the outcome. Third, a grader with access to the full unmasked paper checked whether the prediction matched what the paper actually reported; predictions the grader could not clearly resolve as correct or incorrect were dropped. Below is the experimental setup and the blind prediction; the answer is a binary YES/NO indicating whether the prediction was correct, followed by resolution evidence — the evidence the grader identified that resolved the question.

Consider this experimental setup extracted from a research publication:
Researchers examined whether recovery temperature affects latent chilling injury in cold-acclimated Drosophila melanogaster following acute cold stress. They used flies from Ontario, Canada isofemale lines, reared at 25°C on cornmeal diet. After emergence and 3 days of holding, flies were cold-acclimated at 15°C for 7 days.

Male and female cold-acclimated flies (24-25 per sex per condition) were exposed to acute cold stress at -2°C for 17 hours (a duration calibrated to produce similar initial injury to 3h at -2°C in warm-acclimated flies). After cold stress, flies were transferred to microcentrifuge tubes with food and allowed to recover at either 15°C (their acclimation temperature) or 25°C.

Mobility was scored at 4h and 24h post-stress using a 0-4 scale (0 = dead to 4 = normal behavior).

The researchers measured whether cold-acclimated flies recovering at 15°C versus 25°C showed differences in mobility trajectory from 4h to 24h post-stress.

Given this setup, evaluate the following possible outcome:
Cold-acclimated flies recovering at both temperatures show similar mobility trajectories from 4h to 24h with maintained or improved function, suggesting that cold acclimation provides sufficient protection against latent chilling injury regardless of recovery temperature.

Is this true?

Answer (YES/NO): NO